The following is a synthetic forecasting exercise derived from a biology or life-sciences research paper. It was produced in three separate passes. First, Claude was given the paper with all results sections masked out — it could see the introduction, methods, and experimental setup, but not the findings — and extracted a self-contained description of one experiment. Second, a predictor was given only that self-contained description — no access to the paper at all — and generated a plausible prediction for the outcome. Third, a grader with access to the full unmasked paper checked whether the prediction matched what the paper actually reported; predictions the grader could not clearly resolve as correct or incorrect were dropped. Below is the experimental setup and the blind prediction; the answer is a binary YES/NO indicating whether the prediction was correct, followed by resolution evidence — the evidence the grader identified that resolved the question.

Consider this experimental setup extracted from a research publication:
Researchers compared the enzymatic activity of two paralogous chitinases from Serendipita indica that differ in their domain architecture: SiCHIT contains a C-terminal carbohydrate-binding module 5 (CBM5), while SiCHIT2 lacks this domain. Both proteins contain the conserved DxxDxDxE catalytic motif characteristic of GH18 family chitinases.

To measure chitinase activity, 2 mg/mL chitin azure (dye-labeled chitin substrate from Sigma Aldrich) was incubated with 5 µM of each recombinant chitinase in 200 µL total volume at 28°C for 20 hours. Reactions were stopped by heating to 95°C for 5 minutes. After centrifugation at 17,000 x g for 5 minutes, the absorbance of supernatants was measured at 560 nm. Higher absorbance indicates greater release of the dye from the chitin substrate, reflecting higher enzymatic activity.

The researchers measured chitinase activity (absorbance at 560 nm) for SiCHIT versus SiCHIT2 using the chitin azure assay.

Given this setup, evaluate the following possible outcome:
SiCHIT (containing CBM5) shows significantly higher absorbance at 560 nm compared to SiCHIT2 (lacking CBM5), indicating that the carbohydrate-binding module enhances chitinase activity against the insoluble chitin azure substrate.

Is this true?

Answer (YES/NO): NO